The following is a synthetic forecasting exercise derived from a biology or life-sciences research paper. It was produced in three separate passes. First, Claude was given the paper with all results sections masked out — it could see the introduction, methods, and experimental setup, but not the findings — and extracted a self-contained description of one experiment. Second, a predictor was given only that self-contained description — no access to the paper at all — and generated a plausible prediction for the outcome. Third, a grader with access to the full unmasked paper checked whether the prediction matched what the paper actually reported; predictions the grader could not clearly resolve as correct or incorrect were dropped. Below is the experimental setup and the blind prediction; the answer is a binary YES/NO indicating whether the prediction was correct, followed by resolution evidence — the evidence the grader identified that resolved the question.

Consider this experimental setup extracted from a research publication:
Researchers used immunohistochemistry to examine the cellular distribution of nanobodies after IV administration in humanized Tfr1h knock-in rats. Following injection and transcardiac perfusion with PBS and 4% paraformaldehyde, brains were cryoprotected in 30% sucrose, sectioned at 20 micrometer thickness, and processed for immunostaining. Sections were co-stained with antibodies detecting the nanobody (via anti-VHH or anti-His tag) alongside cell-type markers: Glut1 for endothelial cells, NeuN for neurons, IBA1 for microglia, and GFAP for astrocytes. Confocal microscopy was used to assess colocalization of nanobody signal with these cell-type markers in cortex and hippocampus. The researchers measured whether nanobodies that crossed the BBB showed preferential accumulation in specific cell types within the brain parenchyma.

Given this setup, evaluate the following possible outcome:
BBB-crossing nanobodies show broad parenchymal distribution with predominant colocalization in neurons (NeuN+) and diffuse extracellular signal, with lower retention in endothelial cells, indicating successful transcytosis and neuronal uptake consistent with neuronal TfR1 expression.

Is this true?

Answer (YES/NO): NO